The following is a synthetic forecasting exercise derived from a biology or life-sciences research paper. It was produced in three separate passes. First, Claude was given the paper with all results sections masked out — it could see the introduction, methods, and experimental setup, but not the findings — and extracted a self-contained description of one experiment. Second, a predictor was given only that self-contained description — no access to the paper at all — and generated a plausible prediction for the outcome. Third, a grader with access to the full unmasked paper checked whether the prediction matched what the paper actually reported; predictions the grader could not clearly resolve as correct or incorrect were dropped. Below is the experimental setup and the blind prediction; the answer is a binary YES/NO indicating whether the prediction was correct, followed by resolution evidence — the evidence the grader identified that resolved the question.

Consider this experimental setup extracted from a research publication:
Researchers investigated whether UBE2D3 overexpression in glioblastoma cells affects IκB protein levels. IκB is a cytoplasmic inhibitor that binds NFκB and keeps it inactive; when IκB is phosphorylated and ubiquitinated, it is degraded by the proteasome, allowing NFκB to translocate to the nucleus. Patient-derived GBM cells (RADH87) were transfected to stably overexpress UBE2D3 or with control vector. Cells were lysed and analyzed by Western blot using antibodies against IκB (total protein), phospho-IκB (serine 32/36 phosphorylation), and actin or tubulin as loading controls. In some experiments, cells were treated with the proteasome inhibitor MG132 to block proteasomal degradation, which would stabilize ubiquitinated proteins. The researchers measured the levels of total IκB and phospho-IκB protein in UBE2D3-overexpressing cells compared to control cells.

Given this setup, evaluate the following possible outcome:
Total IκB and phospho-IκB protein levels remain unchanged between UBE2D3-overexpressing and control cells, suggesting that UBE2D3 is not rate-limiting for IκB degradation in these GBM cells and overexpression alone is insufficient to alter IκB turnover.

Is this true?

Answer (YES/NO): NO